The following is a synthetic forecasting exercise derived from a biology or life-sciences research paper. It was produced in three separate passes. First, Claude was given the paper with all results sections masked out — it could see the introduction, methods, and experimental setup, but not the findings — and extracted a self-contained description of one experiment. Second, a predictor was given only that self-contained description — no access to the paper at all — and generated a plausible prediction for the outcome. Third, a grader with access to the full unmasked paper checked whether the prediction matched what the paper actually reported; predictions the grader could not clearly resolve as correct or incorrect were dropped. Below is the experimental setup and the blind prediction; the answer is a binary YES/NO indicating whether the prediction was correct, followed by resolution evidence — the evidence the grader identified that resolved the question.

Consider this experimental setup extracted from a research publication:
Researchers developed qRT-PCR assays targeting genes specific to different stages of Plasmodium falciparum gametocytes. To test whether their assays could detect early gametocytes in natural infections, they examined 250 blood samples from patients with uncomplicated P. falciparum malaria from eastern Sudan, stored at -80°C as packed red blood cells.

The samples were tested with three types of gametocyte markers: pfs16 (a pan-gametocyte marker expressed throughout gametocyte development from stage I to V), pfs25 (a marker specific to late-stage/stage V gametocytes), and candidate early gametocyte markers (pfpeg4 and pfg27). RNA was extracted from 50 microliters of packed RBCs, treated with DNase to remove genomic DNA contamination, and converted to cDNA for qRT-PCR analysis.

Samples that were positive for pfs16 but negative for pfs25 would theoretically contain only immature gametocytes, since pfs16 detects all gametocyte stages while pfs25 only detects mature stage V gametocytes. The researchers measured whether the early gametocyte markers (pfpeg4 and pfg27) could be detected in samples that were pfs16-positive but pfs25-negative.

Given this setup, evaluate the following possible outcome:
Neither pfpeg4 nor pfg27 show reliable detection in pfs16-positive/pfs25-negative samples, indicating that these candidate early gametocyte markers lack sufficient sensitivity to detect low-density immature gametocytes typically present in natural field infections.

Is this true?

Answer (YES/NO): NO